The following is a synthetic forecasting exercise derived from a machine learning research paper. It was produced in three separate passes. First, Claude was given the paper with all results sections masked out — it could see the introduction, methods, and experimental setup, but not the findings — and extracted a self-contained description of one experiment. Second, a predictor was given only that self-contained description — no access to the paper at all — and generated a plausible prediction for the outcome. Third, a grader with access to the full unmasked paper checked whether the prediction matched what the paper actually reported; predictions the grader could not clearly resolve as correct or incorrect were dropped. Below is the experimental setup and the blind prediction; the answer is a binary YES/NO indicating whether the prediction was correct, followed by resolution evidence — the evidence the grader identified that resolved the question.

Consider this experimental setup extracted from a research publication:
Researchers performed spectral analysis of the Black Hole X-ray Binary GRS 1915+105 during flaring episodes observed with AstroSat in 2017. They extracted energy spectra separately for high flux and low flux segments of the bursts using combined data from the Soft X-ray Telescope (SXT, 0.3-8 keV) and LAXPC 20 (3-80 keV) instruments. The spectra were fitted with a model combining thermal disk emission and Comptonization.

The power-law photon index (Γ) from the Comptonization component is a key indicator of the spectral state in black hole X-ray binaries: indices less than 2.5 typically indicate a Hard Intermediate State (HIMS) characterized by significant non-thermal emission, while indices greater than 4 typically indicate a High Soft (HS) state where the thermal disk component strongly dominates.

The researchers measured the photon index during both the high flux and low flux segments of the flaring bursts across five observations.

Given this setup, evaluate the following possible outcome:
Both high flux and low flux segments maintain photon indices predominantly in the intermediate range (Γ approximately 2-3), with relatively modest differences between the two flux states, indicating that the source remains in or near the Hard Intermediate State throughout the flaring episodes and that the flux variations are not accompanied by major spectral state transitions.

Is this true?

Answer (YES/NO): NO